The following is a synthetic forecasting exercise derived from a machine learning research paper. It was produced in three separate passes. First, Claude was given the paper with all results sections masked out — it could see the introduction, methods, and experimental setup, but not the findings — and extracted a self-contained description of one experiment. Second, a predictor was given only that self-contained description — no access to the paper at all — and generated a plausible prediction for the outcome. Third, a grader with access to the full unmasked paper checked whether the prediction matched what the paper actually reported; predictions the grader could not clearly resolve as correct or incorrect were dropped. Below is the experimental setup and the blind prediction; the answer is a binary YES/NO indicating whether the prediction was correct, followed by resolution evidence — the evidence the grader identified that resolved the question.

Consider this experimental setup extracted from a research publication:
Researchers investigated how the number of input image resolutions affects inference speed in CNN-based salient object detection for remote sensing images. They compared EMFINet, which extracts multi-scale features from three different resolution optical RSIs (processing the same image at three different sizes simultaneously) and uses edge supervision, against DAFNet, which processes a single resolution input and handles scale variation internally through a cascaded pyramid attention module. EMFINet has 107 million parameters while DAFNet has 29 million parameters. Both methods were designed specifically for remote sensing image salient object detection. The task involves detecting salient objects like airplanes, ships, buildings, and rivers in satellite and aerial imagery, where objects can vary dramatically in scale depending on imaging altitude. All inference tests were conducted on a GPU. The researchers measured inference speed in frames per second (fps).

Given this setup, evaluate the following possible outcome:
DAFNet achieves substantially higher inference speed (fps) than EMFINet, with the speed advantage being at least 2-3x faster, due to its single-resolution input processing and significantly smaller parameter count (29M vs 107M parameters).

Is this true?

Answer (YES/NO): NO